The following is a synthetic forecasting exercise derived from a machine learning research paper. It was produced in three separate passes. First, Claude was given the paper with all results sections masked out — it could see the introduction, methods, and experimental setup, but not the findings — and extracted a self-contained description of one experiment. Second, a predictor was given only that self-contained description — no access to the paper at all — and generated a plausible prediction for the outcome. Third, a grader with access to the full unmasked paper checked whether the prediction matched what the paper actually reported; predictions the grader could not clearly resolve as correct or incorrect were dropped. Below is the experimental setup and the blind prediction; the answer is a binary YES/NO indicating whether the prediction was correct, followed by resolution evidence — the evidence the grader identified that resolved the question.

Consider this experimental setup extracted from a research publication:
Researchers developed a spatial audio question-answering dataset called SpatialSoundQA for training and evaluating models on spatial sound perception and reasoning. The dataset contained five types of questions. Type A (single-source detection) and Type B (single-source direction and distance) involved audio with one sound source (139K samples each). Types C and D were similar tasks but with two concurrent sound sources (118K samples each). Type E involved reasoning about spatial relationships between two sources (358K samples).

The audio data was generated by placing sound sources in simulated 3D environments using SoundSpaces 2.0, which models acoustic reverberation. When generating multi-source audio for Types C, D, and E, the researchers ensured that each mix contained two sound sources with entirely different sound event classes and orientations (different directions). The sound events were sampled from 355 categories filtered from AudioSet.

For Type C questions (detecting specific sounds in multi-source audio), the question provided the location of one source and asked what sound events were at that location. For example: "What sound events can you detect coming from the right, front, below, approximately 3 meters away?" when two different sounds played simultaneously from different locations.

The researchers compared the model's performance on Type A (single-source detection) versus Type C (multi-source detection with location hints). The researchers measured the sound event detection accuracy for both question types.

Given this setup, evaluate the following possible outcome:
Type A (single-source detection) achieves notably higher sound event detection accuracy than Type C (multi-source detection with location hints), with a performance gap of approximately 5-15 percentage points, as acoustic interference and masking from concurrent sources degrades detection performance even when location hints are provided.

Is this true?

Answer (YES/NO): NO